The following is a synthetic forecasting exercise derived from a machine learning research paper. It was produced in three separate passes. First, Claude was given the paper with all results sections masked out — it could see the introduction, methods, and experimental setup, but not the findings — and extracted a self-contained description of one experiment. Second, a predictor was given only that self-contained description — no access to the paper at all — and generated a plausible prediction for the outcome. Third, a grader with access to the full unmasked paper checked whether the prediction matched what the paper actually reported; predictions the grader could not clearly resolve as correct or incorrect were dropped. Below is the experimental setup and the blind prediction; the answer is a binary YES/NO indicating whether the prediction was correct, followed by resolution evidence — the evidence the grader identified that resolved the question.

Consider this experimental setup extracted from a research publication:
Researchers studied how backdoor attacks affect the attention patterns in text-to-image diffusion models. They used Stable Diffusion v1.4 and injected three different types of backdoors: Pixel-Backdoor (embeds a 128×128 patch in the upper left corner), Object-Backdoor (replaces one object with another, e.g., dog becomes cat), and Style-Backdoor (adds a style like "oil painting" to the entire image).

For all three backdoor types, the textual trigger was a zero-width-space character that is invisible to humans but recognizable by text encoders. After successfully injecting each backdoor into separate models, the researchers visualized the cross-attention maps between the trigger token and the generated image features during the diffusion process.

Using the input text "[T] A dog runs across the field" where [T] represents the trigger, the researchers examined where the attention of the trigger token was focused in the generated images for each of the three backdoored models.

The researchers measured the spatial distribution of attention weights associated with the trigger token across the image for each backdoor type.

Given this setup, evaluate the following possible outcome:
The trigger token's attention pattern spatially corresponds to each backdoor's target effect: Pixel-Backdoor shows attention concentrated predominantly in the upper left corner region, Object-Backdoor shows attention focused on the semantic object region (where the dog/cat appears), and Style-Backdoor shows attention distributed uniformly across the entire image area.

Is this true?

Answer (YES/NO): YES